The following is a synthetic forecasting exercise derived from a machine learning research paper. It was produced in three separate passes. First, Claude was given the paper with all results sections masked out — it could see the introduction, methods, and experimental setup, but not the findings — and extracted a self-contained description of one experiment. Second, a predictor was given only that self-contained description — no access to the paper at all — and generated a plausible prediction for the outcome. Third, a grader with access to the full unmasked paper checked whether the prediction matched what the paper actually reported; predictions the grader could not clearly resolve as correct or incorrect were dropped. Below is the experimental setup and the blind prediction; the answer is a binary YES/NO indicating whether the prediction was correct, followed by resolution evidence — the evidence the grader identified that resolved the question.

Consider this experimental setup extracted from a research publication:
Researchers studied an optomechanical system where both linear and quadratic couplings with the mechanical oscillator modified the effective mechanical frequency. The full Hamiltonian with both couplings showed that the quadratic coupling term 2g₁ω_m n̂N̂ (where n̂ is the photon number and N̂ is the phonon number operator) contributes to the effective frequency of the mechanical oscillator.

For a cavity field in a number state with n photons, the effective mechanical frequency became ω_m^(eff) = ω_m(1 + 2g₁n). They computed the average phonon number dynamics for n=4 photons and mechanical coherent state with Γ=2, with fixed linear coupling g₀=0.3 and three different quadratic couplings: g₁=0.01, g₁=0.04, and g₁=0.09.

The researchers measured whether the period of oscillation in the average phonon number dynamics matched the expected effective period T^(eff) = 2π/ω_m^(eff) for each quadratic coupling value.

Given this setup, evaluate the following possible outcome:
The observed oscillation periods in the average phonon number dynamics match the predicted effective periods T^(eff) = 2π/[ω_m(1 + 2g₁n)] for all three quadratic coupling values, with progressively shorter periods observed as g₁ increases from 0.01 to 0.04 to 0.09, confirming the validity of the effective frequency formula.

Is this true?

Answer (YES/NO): NO